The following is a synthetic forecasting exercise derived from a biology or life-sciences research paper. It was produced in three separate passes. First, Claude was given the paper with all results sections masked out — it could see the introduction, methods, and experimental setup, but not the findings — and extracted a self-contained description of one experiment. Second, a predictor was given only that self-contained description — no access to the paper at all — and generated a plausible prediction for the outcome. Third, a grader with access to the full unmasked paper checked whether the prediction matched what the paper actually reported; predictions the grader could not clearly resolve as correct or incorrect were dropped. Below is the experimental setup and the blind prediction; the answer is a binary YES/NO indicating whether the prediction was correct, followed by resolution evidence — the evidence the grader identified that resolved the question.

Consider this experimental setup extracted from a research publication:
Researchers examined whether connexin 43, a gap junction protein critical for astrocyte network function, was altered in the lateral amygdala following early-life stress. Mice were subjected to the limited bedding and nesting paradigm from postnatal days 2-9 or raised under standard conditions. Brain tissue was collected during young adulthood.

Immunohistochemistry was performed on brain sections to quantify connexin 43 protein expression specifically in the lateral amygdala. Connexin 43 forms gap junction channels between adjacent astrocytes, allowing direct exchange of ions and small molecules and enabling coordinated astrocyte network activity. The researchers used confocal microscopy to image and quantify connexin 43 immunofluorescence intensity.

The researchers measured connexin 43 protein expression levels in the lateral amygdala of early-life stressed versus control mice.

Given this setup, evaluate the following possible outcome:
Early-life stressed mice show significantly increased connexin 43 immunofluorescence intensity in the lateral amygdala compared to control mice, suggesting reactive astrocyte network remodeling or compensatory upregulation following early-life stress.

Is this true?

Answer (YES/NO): NO